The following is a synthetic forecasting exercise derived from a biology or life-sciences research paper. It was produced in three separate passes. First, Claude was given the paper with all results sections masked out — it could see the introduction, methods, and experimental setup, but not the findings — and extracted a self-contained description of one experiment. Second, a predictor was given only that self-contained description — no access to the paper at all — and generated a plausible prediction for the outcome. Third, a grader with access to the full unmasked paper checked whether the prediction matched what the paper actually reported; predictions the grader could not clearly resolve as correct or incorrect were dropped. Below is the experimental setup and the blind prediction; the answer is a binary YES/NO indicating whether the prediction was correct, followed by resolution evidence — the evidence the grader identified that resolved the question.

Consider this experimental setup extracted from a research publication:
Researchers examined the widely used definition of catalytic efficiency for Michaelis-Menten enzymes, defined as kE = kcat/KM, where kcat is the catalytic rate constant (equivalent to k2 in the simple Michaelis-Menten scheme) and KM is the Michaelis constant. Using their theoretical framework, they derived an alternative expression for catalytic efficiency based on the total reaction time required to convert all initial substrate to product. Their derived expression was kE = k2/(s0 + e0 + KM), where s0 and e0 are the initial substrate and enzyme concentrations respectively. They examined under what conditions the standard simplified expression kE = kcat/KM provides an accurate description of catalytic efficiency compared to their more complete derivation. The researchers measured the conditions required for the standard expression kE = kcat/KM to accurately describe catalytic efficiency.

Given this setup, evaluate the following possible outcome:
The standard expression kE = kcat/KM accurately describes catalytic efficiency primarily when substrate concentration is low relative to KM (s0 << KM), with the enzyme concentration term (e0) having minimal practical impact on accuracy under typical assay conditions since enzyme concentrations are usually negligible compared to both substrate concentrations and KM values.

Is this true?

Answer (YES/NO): NO